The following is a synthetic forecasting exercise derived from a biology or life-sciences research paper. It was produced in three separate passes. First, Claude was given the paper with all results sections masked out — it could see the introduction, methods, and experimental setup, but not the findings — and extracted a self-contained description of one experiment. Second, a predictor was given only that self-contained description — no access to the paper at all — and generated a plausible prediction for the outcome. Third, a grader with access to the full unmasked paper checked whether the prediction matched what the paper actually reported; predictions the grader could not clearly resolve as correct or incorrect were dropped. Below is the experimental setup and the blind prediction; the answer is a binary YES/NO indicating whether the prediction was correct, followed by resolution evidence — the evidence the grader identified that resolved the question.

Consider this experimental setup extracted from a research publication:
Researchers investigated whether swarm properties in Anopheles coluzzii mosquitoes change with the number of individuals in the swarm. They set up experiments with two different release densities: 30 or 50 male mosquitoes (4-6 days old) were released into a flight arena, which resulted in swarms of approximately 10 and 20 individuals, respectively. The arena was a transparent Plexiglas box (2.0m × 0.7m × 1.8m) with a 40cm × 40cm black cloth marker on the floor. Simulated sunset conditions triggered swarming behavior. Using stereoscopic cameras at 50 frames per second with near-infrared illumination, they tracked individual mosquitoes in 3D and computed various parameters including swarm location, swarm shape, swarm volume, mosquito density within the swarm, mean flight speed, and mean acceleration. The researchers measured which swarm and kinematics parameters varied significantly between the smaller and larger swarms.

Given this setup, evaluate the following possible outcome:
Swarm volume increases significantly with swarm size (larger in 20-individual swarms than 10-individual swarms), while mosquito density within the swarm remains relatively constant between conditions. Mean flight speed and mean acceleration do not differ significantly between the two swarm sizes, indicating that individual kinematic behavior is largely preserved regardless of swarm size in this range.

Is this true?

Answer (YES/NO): NO